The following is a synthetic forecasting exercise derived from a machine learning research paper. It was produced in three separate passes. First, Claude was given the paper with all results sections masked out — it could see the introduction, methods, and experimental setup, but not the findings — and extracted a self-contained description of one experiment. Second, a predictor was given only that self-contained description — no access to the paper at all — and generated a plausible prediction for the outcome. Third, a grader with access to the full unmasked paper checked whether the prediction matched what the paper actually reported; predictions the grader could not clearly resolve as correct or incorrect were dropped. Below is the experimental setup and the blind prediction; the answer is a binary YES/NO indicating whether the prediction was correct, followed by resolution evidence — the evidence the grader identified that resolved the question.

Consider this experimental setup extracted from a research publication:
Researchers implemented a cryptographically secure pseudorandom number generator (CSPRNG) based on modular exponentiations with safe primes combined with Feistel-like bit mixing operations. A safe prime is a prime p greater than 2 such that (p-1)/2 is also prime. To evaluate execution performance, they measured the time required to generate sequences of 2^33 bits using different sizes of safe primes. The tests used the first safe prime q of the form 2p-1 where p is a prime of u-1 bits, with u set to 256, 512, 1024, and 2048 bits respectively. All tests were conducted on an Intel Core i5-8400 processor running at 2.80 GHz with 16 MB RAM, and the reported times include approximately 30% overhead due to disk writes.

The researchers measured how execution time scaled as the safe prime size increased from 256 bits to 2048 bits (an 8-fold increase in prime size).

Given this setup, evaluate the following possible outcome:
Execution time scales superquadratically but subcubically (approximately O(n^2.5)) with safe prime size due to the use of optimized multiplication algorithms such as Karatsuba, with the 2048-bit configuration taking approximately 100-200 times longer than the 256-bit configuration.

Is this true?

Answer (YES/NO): NO